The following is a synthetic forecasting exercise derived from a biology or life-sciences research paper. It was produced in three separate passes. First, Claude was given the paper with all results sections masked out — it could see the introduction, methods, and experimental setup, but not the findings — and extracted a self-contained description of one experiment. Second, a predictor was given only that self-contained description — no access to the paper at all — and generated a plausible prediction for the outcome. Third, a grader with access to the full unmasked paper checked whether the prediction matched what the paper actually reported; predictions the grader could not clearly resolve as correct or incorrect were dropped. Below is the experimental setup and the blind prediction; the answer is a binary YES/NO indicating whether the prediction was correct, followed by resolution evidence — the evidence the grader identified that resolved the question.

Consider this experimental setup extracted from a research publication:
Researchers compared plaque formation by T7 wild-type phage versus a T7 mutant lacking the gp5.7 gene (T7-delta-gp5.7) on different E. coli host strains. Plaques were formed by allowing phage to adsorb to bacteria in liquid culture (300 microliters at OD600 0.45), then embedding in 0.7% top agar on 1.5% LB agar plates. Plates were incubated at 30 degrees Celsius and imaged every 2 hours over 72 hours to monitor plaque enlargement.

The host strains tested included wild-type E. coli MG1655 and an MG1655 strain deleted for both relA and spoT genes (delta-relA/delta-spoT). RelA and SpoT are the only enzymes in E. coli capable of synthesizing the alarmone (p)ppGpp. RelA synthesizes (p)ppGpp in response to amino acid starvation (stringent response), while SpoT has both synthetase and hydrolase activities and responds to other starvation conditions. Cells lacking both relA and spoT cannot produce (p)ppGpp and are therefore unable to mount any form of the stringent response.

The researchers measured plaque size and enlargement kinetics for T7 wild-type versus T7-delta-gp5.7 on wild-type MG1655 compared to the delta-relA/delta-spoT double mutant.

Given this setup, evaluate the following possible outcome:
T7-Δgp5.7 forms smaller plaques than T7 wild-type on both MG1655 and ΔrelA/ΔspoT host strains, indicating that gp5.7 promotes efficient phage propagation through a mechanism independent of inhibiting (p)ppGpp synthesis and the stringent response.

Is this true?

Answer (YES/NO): NO